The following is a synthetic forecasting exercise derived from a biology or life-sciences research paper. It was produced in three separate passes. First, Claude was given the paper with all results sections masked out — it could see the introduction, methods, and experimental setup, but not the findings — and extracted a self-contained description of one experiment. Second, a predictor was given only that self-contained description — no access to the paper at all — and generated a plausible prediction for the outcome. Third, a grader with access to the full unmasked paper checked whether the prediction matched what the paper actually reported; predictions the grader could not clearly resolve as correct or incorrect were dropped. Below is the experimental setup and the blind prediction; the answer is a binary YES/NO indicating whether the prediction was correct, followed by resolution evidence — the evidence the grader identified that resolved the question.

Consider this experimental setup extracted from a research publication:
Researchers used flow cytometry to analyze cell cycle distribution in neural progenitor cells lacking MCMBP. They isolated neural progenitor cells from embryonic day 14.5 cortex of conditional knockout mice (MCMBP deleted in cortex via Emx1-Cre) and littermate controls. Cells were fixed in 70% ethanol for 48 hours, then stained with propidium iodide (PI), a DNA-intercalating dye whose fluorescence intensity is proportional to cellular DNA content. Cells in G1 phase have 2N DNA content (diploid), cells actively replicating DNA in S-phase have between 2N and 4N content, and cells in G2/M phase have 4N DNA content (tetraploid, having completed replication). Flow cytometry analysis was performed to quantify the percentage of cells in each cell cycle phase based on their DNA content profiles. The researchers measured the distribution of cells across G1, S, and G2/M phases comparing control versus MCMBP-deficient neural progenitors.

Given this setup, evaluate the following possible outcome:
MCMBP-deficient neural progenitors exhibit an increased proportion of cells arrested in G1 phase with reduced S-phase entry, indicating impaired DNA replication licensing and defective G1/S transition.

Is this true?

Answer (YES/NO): NO